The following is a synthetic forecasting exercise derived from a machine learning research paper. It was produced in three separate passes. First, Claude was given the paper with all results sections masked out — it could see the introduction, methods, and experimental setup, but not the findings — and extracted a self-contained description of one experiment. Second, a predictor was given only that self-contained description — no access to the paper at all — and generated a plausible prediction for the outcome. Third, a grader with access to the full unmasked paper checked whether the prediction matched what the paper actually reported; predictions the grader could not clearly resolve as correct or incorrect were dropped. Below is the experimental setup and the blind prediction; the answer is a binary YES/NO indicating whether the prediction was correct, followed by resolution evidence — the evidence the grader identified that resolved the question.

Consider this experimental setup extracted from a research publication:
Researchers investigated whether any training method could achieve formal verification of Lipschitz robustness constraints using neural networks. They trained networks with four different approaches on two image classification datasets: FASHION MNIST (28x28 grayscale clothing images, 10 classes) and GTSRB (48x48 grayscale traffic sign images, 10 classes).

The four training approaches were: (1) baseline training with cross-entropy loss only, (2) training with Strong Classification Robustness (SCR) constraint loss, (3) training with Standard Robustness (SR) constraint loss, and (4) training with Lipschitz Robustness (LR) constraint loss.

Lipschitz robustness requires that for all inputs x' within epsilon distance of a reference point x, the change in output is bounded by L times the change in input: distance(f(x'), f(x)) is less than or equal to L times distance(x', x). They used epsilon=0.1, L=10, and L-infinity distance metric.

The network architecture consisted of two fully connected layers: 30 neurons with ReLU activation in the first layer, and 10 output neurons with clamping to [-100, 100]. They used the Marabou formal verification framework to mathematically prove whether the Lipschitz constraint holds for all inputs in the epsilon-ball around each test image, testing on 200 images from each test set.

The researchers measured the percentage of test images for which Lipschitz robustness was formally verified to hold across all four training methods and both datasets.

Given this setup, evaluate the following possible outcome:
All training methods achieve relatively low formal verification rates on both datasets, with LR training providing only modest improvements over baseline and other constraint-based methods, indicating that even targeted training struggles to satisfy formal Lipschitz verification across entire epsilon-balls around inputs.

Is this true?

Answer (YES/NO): NO